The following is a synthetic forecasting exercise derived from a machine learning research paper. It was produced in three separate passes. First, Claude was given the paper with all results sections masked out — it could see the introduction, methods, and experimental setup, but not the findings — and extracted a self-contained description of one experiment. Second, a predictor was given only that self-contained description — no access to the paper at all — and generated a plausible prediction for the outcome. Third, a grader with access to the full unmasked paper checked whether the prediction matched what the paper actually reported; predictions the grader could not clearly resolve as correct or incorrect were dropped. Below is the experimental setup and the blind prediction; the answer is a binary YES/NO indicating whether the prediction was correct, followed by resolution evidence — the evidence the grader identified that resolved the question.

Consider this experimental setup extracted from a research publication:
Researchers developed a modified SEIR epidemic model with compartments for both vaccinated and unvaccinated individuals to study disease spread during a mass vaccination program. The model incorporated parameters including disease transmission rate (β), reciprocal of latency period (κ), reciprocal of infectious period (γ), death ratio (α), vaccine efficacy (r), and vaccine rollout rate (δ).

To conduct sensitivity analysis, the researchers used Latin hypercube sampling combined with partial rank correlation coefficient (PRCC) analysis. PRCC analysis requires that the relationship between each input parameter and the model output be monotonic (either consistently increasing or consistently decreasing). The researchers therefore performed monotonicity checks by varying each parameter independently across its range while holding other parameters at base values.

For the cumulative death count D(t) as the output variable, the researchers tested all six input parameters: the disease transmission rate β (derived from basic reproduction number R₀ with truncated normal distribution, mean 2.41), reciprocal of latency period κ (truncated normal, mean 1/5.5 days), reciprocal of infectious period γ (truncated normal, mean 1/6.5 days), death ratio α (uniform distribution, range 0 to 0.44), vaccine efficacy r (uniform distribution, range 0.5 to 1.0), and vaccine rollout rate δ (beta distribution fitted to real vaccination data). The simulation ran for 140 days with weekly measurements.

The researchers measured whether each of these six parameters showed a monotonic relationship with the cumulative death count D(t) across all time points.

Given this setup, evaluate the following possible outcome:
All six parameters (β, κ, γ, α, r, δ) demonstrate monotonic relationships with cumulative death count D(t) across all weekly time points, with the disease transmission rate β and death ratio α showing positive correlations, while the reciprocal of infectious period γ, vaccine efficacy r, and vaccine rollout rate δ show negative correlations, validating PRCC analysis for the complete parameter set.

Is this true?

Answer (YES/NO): NO